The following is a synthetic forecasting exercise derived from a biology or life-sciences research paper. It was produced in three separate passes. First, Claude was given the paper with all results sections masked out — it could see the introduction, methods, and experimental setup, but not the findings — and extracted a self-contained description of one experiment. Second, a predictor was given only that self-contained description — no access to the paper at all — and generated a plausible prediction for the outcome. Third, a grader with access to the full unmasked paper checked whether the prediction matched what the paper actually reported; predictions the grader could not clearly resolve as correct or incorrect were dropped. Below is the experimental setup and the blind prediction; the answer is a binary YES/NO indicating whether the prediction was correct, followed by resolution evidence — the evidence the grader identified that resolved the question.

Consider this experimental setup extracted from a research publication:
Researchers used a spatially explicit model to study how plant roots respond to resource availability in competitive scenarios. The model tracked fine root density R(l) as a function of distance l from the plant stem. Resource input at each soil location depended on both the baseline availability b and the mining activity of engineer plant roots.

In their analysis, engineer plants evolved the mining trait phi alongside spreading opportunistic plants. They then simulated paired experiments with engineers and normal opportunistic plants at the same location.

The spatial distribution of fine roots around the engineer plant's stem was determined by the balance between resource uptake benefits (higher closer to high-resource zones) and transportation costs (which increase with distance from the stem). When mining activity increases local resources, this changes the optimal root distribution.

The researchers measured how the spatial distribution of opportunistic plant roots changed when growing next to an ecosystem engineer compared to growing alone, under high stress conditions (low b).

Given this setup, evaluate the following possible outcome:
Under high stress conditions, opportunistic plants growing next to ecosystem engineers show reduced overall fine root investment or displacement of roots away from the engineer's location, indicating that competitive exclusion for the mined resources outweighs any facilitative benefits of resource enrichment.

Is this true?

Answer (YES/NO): NO